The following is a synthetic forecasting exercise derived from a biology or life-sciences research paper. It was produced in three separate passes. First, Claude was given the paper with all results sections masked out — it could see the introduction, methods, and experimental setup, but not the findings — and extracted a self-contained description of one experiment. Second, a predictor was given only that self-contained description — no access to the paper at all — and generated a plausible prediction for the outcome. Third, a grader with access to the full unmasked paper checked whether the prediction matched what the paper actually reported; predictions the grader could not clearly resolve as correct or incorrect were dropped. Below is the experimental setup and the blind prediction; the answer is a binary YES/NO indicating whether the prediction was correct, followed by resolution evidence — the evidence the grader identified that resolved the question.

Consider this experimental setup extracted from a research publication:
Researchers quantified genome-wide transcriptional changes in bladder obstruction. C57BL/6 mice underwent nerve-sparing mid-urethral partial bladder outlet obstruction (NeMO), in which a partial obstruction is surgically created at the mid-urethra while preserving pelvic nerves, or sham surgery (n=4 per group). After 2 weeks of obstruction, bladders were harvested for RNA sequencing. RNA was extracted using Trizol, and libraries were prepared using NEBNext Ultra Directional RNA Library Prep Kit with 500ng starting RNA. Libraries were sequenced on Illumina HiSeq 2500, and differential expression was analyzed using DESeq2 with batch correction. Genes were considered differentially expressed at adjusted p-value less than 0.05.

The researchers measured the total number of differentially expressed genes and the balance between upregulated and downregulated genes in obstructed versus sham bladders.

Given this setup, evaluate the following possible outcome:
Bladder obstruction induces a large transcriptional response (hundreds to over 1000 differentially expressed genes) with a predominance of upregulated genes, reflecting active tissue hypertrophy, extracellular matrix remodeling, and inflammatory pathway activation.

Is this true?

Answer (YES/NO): YES